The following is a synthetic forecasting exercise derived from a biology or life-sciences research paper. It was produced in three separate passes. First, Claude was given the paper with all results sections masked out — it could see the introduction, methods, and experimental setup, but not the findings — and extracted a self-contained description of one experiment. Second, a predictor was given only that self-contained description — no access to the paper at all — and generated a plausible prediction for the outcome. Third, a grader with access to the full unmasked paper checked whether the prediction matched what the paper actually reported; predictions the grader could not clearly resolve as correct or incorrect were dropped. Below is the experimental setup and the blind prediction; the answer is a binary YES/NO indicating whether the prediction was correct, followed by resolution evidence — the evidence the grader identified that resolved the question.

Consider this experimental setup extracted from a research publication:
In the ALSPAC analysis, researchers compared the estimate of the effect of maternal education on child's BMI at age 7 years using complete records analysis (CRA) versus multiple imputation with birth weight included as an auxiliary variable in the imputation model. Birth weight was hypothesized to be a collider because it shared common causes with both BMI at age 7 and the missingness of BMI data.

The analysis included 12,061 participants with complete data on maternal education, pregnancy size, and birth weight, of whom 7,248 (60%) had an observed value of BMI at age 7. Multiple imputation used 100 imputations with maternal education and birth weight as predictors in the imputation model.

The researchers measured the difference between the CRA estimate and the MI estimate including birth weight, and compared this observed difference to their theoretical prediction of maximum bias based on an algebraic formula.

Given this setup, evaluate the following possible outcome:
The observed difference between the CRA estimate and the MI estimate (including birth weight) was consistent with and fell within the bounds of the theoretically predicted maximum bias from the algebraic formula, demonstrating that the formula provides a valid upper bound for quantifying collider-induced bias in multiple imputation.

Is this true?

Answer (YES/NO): NO